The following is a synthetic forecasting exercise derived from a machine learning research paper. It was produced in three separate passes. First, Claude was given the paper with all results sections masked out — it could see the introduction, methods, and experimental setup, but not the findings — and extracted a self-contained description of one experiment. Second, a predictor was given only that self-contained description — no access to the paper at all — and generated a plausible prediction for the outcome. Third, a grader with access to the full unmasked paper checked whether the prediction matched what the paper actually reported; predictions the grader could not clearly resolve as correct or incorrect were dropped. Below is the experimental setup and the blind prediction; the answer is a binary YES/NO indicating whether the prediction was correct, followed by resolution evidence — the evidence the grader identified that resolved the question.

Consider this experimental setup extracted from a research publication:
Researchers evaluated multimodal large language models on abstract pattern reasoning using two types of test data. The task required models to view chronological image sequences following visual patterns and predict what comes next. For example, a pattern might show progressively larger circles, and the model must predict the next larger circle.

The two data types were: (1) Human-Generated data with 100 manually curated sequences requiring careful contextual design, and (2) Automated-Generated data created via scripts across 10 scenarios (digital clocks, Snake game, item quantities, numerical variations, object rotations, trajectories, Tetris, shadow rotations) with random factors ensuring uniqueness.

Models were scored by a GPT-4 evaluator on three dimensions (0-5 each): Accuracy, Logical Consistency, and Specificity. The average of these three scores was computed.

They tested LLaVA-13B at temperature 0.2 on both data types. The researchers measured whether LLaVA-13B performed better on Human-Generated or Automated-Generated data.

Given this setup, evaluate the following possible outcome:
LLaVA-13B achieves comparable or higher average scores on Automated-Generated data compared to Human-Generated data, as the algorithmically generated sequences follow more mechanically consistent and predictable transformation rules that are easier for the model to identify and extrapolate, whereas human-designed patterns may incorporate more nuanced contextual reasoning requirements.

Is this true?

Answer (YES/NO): NO